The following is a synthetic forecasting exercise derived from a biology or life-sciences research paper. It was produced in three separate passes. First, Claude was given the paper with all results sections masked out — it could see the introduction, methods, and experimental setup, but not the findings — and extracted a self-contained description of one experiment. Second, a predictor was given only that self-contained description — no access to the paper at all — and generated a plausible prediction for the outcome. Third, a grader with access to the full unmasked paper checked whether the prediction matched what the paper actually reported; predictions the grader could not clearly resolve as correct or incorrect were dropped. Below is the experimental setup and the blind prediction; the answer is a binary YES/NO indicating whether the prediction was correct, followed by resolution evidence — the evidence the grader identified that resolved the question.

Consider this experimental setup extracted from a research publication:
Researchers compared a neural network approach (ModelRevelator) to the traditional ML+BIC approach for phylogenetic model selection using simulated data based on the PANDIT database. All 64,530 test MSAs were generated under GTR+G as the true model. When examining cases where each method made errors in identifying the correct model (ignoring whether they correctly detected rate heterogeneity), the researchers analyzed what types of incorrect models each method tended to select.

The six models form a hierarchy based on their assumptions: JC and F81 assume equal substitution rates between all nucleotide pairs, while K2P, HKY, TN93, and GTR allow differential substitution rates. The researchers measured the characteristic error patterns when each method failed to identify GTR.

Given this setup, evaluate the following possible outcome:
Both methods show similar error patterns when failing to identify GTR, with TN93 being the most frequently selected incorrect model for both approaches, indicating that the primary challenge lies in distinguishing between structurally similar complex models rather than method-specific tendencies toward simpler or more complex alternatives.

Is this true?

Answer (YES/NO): NO